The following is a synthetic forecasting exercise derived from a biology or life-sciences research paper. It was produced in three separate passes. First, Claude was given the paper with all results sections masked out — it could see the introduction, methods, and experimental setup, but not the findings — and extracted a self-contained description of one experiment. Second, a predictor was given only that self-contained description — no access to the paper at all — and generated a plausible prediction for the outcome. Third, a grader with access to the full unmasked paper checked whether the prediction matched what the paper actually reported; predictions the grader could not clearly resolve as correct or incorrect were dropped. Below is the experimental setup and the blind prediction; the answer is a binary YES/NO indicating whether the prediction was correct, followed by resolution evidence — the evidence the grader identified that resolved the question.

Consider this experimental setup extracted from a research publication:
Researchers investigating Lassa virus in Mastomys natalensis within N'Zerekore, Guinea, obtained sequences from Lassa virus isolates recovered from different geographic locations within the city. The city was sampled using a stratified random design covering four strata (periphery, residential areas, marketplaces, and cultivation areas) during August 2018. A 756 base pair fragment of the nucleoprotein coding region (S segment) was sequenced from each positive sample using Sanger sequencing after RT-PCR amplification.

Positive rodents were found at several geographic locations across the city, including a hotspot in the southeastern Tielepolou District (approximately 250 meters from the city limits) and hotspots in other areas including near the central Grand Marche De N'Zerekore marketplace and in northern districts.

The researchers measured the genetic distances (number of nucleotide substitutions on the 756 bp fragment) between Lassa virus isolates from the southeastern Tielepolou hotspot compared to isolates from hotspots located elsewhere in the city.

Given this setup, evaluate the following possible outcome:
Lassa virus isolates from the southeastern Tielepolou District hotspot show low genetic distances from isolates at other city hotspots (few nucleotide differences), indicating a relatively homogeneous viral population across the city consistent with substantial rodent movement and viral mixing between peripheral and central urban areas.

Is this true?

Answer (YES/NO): NO